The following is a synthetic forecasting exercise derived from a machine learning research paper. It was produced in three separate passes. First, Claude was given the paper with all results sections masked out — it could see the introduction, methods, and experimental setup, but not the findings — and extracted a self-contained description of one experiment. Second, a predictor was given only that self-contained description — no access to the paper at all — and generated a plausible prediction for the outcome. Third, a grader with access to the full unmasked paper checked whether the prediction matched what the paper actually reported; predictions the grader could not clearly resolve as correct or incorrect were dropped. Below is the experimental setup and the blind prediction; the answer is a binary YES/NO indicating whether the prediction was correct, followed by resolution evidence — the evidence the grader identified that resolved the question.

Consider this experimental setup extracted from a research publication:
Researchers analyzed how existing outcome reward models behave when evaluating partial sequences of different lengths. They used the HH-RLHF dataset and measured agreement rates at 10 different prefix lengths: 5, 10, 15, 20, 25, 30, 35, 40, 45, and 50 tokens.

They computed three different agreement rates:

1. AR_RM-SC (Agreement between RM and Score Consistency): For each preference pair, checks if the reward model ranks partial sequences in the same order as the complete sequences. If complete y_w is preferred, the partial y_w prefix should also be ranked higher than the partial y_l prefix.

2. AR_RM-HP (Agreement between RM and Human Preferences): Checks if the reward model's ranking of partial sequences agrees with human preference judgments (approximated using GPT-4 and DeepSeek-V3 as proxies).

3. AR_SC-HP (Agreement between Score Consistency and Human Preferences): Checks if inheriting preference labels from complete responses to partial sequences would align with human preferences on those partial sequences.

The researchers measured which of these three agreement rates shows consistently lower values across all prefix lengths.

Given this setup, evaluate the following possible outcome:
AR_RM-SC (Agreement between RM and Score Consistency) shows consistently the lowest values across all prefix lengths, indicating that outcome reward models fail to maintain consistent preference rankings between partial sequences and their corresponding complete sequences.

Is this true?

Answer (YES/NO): NO